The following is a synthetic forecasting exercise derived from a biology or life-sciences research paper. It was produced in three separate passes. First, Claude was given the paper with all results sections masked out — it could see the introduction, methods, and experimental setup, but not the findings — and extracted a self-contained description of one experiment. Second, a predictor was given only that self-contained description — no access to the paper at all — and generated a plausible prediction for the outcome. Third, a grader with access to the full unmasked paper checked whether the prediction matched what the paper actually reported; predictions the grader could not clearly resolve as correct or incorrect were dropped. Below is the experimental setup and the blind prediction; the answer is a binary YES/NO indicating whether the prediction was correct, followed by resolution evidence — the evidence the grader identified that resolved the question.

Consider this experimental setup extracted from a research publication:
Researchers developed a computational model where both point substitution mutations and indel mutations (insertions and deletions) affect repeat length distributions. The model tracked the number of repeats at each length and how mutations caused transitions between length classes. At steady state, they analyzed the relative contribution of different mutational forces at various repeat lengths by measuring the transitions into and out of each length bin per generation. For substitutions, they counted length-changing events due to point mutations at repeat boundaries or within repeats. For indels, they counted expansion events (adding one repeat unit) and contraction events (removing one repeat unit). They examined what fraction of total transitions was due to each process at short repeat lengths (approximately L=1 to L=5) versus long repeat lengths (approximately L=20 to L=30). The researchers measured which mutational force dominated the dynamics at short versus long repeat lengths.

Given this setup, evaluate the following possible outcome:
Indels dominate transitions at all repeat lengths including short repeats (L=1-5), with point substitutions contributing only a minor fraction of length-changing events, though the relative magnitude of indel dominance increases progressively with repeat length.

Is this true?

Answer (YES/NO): NO